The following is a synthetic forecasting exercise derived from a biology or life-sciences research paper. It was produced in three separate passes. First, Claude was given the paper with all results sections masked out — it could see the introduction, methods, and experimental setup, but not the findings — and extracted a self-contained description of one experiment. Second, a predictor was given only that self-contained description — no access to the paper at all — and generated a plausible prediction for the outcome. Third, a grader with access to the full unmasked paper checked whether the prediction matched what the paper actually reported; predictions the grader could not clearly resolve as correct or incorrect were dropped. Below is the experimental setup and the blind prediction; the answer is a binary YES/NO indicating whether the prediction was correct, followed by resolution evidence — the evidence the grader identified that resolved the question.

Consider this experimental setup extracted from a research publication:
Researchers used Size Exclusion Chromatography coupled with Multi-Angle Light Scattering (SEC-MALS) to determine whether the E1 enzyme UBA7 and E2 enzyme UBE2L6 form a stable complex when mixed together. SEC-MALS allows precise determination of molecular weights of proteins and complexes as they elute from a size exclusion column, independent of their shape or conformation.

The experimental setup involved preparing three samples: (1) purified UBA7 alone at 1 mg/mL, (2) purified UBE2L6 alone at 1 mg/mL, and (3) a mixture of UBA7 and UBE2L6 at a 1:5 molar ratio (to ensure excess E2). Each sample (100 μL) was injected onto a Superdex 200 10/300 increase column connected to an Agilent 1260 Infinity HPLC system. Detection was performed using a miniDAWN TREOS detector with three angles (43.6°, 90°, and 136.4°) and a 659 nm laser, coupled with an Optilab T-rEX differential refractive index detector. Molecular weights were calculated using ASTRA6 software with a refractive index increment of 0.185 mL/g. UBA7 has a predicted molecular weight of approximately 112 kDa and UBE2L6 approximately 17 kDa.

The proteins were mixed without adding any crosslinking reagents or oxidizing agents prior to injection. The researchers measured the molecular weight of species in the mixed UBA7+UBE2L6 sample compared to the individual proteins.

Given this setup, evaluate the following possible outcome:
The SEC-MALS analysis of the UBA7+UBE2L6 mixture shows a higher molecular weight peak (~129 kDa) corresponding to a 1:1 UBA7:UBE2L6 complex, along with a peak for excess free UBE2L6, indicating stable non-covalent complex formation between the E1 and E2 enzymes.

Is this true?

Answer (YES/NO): NO